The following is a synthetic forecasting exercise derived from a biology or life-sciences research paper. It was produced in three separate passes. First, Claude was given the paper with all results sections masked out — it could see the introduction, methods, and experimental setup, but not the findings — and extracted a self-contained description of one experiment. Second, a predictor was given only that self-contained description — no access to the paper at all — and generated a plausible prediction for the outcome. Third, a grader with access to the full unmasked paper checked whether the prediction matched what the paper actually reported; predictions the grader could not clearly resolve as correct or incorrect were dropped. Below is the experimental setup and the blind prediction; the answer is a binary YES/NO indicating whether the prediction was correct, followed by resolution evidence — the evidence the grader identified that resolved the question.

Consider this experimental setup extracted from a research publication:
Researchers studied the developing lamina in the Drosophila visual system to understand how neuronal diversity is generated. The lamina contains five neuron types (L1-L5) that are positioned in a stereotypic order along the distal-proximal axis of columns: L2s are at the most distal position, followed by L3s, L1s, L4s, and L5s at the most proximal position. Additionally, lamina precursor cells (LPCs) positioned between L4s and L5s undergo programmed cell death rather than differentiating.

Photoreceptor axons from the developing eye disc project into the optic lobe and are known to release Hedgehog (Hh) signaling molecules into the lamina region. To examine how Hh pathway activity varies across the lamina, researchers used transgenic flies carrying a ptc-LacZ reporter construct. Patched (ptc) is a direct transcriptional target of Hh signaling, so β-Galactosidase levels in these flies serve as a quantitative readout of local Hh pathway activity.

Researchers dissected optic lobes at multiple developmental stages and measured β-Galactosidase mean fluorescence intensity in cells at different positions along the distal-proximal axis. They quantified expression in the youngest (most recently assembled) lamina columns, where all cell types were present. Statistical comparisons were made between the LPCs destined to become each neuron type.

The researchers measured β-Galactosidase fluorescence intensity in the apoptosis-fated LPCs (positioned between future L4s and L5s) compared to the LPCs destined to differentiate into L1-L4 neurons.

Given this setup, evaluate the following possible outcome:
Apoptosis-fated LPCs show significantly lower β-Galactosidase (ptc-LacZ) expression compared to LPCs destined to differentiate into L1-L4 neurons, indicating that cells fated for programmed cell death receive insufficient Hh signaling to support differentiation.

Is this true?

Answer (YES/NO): NO